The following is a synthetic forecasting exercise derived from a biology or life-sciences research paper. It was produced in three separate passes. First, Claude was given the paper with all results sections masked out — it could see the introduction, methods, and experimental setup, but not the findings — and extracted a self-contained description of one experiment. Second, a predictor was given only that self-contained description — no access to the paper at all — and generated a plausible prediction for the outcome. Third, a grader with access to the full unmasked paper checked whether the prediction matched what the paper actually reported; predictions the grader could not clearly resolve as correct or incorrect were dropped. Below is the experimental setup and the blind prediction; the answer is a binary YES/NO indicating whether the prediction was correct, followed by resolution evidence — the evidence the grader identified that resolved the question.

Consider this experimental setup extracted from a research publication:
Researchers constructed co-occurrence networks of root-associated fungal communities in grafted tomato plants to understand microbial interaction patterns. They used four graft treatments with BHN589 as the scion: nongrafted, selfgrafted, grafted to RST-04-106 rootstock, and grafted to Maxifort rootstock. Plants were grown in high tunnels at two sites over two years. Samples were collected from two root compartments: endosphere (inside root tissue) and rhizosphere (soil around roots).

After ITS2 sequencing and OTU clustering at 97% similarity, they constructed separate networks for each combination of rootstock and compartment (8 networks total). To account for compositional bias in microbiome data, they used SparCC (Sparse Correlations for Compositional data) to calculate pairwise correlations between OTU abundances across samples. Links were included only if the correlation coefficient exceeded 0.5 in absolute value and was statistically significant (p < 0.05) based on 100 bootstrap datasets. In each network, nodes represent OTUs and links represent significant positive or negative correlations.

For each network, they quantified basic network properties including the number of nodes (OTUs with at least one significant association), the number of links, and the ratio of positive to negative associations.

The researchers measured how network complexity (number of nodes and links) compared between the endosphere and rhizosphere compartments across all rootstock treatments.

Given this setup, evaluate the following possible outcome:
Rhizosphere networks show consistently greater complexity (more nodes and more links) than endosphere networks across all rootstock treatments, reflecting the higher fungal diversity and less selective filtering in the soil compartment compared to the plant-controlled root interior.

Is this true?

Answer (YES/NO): YES